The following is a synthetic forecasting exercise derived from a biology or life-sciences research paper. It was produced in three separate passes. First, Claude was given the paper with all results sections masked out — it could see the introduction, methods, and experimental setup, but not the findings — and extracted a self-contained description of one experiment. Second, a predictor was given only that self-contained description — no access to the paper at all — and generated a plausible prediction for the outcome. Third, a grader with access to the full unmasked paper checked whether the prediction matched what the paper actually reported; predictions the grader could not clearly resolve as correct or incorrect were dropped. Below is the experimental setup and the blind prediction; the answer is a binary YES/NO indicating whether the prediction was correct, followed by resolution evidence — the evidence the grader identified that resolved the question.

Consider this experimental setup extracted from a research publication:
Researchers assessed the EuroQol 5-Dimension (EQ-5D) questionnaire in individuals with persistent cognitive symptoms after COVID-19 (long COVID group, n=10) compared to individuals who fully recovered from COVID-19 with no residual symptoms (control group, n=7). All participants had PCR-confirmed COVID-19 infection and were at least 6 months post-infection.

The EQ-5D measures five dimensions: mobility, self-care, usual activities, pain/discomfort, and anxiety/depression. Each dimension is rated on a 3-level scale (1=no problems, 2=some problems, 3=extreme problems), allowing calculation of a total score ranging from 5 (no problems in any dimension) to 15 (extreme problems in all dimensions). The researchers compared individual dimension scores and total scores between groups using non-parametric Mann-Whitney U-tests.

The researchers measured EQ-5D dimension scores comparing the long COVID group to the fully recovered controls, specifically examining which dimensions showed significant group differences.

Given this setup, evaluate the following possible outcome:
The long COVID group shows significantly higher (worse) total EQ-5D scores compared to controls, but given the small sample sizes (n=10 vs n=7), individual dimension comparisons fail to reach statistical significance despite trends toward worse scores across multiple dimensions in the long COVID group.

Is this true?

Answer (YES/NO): NO